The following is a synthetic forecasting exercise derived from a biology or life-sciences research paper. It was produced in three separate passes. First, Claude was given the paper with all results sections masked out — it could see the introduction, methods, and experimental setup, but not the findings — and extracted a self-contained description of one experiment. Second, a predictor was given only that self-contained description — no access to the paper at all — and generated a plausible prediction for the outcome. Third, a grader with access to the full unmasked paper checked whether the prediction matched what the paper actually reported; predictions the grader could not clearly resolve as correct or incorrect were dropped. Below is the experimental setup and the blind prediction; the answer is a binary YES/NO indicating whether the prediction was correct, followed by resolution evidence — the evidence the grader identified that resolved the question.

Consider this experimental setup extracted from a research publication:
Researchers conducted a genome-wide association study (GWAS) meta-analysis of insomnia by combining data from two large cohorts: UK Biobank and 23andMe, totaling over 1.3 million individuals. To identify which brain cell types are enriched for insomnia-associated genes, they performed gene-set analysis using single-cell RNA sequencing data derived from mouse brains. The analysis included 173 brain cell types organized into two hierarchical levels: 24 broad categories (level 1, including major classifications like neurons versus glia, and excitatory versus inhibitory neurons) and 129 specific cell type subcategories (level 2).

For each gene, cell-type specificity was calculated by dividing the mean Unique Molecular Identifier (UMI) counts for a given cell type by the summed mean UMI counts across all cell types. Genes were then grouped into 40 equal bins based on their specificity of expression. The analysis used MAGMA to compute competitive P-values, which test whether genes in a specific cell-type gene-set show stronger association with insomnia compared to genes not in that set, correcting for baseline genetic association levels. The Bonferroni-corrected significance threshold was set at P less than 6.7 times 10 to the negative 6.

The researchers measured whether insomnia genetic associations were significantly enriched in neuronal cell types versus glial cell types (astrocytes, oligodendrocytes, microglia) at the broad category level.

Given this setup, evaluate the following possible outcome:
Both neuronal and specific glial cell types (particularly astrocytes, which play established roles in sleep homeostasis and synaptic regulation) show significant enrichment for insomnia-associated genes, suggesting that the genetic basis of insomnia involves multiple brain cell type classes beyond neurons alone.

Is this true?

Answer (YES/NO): NO